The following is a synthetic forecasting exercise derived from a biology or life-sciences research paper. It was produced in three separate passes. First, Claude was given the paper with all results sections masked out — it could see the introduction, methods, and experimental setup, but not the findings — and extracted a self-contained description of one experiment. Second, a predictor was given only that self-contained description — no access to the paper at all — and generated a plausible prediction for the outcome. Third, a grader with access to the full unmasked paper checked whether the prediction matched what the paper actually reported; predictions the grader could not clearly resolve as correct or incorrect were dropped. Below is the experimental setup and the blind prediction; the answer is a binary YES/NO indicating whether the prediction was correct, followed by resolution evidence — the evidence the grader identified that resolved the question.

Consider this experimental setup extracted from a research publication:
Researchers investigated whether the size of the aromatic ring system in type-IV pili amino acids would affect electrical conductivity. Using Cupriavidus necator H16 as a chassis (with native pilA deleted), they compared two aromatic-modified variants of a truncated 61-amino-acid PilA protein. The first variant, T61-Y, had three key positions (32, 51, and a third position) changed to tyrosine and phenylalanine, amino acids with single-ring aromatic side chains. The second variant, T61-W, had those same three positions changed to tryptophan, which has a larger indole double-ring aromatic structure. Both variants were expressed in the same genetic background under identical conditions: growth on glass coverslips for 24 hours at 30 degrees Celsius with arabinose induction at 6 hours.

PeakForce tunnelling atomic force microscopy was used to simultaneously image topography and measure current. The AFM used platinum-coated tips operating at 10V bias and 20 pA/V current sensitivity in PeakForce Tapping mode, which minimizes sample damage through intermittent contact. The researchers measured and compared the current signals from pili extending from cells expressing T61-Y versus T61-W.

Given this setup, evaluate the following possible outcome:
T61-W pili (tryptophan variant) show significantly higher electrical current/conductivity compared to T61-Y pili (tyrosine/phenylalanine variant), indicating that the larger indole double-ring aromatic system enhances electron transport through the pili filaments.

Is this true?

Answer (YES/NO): NO